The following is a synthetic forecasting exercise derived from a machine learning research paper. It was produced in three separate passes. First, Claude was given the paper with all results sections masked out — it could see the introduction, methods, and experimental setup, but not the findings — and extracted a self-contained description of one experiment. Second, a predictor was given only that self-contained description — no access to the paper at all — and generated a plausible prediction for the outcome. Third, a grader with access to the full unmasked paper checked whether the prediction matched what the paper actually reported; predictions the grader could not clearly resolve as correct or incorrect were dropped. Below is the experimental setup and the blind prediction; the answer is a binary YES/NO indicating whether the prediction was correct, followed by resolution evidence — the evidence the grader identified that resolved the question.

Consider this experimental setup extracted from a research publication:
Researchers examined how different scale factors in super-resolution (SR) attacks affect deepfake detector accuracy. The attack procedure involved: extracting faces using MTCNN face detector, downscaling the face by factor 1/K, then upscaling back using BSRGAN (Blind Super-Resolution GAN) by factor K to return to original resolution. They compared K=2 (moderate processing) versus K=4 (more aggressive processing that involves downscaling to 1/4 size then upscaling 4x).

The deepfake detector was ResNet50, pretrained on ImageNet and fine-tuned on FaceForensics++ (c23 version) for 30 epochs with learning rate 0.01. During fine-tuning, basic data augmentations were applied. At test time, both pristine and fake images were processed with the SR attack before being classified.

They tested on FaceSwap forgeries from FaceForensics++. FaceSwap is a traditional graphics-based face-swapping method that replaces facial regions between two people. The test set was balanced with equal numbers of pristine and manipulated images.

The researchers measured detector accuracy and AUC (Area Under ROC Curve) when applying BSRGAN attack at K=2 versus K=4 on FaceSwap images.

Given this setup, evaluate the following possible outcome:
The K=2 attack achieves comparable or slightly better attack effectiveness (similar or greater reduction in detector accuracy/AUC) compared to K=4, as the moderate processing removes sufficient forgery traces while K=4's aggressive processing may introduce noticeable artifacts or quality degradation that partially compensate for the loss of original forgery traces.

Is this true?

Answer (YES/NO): NO